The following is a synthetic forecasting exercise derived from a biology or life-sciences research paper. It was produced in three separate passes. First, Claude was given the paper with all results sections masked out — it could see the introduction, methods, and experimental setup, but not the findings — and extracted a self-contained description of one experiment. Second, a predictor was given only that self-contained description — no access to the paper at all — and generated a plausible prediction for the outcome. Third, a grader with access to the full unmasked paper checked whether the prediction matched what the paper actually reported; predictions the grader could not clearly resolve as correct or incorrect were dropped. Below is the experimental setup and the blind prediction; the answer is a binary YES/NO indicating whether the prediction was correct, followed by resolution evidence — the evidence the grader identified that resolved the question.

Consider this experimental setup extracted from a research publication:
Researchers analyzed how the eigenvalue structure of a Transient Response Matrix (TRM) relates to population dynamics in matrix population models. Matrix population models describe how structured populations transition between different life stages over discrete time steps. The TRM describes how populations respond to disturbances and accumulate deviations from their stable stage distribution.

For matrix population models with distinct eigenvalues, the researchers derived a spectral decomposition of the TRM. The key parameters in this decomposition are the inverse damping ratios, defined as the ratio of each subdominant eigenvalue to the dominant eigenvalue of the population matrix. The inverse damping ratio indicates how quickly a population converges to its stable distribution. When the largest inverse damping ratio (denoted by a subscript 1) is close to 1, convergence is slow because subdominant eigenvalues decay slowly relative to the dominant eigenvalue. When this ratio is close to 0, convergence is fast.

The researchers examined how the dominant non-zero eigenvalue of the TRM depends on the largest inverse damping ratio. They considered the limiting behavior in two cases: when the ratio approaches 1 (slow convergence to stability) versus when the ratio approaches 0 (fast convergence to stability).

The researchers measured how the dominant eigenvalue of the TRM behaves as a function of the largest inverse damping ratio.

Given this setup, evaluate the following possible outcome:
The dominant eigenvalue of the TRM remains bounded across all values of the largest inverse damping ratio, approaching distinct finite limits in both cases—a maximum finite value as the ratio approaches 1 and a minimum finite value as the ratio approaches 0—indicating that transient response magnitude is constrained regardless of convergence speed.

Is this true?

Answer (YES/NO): NO